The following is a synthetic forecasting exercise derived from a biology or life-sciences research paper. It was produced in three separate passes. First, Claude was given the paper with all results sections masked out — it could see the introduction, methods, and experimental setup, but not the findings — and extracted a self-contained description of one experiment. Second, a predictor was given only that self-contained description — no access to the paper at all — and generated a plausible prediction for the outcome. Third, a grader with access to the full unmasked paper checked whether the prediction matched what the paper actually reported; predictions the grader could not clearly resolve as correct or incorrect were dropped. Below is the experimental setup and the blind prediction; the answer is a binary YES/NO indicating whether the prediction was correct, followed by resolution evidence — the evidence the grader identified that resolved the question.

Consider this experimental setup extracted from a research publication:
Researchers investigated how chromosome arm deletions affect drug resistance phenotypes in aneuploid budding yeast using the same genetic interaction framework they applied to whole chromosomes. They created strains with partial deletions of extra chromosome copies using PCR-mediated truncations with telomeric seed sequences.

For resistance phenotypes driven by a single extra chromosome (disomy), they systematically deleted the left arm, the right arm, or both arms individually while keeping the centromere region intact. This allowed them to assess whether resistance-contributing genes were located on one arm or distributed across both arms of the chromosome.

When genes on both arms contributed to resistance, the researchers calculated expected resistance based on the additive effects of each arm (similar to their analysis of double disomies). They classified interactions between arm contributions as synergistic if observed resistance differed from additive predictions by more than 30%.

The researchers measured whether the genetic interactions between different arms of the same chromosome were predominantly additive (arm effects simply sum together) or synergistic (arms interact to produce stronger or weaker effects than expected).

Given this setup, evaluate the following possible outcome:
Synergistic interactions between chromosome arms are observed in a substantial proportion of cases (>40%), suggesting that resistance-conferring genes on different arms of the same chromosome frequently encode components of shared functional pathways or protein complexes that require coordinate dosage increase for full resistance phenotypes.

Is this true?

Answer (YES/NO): NO